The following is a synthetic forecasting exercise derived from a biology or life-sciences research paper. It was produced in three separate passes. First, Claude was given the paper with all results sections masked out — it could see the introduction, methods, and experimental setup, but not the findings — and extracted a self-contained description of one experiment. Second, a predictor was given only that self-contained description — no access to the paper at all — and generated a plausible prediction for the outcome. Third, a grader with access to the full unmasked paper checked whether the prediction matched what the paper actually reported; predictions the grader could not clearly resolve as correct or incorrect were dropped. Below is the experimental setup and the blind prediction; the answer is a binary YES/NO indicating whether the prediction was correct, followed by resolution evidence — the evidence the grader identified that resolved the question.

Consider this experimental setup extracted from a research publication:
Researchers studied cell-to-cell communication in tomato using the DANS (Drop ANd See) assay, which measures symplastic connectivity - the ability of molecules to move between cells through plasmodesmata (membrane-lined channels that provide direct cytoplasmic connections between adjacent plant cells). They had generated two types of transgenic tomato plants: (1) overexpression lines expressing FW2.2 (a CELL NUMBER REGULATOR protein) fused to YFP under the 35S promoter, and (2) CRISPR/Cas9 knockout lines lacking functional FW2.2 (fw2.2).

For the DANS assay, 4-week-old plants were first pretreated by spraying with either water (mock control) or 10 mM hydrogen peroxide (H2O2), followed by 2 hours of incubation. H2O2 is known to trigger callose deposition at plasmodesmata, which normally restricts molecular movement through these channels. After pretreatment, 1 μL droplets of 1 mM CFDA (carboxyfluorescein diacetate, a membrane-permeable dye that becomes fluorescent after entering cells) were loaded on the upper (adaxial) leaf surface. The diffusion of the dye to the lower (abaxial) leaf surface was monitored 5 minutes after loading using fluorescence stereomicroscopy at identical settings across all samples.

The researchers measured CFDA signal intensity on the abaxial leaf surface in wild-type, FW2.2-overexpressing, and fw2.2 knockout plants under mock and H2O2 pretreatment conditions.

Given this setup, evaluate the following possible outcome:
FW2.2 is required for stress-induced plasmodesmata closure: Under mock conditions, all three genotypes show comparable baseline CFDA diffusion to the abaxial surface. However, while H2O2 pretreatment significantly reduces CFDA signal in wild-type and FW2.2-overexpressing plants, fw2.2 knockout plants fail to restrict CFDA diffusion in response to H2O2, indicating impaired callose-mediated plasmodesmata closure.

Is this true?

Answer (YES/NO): NO